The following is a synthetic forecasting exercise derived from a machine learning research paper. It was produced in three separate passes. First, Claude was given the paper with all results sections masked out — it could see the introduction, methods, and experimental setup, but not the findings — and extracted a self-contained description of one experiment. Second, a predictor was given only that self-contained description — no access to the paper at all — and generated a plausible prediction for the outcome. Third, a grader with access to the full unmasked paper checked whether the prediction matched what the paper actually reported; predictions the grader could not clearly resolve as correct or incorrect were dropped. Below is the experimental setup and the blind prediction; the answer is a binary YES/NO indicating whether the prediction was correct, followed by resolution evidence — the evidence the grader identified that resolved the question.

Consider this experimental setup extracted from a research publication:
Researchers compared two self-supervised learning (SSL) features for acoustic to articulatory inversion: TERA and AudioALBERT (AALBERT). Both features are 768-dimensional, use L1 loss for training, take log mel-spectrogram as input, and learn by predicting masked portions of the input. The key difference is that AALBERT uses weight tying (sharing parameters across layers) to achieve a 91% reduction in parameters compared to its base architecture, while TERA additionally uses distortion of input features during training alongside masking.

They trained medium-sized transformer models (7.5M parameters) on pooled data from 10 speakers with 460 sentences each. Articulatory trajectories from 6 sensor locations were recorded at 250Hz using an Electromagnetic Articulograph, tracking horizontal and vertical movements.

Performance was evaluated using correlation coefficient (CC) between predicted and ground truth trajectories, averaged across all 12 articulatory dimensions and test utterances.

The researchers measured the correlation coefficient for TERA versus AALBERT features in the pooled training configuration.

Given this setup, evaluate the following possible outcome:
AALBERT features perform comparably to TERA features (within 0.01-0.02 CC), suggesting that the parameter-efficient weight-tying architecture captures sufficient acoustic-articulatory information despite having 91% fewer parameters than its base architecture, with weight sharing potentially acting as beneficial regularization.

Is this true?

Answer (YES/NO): YES